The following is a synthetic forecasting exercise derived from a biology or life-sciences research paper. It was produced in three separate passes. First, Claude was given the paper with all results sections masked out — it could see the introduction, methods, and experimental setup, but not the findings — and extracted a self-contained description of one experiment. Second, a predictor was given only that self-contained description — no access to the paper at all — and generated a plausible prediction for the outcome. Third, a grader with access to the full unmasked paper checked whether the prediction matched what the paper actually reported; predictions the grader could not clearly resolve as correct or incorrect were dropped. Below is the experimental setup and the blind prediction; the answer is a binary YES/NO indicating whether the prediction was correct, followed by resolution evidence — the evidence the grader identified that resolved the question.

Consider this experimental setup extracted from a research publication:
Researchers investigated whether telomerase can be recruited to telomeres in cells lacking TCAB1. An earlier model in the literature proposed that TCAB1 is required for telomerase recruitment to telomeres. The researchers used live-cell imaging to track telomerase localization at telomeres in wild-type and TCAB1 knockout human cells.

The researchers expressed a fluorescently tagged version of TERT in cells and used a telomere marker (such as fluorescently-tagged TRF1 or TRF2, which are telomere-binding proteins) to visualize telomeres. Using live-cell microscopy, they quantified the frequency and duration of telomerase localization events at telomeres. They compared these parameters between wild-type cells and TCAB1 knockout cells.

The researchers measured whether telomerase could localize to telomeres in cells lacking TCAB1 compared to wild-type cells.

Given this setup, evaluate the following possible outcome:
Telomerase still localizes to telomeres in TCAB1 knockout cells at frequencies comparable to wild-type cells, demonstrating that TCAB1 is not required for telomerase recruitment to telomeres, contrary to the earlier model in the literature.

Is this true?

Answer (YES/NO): NO